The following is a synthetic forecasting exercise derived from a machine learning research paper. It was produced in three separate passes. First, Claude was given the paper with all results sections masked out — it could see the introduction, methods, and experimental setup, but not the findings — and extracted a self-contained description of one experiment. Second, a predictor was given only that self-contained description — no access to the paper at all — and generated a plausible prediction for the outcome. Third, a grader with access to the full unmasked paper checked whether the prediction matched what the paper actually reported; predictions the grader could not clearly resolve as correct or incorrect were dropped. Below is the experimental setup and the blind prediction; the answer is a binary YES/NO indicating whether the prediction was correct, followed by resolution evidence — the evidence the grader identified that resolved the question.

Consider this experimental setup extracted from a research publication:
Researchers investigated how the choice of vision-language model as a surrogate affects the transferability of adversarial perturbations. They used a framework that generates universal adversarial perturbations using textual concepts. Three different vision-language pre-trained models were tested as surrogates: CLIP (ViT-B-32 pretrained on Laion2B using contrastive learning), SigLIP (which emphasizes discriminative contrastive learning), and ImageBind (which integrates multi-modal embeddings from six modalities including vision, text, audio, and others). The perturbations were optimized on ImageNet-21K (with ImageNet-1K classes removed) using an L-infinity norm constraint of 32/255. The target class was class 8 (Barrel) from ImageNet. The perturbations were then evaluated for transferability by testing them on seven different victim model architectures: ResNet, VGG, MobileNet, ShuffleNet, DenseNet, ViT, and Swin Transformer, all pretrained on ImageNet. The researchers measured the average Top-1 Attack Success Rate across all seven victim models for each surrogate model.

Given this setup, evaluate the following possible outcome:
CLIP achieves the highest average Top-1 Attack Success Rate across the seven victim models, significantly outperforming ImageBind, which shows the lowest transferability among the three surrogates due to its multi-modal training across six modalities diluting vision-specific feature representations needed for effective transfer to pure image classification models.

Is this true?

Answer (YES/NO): NO